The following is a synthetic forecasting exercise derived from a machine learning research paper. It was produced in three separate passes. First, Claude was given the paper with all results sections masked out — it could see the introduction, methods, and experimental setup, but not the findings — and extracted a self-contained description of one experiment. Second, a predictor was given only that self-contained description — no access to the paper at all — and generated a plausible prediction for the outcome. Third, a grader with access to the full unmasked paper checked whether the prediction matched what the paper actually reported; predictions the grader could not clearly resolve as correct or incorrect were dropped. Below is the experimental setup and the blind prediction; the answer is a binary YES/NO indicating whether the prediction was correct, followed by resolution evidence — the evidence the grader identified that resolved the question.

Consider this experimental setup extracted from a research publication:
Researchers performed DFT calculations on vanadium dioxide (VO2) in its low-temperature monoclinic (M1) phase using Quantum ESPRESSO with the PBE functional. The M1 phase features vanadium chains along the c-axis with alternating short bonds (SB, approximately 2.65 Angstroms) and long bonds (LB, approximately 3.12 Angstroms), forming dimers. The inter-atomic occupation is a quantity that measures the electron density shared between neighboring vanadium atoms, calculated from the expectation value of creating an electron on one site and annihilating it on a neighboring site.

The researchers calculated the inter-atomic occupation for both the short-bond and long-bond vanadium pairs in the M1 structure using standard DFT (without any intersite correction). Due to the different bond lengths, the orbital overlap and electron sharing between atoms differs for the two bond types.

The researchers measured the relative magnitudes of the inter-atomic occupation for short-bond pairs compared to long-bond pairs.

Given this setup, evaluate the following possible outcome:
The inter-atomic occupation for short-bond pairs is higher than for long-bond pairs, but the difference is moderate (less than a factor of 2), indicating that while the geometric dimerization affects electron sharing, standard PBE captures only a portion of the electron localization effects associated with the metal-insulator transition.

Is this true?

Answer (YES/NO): NO